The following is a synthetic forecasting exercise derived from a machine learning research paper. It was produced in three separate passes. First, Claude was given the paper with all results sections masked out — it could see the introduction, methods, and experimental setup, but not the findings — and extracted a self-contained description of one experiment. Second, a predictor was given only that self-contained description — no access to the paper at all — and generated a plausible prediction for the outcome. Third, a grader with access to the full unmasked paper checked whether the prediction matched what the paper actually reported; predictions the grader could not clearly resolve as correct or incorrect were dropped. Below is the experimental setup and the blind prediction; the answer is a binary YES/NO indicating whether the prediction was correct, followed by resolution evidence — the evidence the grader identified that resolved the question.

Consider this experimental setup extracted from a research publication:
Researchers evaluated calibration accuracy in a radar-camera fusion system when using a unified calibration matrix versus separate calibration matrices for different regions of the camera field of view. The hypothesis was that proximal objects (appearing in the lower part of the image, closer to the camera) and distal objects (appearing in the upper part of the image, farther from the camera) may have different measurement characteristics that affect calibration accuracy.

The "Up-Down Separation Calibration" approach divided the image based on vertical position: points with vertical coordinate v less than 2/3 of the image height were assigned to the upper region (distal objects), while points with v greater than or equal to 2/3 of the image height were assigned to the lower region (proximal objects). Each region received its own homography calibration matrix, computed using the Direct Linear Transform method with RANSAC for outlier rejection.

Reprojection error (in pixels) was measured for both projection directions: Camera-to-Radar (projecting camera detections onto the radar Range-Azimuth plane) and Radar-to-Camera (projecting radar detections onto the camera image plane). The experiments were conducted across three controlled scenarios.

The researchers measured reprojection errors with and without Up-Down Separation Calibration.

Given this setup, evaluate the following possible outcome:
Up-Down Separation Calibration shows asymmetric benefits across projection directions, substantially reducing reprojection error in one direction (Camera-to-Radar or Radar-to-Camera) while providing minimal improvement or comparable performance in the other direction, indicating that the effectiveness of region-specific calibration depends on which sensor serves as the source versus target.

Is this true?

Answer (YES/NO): NO